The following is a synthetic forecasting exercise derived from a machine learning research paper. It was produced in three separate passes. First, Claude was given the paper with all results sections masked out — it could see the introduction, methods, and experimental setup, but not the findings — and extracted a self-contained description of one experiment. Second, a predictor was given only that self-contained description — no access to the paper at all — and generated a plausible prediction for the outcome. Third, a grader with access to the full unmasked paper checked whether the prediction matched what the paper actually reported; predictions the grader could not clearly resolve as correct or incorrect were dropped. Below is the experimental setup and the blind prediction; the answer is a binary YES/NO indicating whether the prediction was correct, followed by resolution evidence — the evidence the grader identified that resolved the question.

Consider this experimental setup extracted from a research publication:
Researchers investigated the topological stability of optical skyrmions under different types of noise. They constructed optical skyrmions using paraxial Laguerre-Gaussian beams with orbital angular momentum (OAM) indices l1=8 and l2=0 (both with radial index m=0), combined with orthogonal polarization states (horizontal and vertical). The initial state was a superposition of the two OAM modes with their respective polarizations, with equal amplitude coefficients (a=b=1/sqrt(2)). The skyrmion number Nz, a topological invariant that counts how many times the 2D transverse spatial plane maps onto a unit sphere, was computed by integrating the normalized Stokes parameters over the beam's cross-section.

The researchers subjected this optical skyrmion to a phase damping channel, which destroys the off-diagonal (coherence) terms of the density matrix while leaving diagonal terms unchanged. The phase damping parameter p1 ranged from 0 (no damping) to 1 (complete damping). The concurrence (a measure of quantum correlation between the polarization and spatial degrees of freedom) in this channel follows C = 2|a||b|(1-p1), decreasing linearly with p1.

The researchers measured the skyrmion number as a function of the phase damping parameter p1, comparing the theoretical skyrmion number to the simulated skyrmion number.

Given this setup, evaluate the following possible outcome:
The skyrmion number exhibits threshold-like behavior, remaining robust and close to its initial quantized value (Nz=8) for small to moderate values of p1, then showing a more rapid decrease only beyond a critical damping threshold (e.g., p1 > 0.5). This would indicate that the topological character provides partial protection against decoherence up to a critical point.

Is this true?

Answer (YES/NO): NO